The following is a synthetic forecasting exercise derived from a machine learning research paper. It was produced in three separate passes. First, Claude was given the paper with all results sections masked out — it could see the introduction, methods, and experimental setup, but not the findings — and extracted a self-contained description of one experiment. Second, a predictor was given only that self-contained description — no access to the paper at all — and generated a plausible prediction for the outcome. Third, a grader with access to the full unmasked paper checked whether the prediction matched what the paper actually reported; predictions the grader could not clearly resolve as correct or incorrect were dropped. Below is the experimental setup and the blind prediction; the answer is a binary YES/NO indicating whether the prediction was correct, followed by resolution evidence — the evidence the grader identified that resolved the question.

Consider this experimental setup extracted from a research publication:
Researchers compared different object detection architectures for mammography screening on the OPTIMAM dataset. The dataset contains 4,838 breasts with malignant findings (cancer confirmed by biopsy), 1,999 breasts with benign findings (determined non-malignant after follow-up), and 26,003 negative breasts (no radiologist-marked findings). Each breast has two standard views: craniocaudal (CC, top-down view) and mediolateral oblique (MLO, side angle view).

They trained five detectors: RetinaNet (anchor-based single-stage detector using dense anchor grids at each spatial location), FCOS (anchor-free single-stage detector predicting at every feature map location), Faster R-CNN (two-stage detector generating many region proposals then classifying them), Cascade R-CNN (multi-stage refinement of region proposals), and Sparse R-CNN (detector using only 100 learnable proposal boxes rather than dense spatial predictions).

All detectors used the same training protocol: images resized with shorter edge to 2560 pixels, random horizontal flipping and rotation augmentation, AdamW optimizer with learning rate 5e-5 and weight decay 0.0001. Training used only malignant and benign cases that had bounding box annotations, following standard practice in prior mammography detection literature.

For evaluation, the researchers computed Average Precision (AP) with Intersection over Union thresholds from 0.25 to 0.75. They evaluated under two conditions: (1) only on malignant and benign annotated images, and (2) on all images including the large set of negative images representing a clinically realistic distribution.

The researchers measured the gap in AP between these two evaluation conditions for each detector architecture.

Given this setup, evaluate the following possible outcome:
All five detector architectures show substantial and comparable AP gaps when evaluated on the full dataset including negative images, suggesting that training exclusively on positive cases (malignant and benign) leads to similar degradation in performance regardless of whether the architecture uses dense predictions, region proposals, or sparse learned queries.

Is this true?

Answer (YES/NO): NO